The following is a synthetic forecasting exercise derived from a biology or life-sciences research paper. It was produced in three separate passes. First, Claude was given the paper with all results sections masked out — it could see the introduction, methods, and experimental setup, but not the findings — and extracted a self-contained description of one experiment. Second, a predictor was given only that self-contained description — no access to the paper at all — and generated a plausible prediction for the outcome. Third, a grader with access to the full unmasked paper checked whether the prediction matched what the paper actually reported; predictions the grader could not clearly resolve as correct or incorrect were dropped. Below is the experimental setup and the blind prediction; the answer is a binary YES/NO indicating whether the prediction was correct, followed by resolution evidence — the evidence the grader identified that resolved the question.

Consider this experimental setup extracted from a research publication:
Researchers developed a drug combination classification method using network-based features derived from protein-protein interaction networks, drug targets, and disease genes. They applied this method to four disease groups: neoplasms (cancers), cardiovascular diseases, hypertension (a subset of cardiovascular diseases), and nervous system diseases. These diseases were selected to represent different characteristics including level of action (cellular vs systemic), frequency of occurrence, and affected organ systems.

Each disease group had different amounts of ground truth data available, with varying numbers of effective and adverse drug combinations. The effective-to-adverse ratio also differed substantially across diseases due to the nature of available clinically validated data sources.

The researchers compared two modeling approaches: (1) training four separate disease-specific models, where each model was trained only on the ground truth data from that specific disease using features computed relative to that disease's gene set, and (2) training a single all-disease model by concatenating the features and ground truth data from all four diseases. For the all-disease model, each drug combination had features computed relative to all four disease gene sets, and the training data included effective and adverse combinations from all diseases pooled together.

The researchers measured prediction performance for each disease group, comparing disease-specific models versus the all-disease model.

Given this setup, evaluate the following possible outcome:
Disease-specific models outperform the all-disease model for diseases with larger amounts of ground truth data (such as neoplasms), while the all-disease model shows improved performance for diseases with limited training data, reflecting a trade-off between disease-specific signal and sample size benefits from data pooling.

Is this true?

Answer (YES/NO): NO